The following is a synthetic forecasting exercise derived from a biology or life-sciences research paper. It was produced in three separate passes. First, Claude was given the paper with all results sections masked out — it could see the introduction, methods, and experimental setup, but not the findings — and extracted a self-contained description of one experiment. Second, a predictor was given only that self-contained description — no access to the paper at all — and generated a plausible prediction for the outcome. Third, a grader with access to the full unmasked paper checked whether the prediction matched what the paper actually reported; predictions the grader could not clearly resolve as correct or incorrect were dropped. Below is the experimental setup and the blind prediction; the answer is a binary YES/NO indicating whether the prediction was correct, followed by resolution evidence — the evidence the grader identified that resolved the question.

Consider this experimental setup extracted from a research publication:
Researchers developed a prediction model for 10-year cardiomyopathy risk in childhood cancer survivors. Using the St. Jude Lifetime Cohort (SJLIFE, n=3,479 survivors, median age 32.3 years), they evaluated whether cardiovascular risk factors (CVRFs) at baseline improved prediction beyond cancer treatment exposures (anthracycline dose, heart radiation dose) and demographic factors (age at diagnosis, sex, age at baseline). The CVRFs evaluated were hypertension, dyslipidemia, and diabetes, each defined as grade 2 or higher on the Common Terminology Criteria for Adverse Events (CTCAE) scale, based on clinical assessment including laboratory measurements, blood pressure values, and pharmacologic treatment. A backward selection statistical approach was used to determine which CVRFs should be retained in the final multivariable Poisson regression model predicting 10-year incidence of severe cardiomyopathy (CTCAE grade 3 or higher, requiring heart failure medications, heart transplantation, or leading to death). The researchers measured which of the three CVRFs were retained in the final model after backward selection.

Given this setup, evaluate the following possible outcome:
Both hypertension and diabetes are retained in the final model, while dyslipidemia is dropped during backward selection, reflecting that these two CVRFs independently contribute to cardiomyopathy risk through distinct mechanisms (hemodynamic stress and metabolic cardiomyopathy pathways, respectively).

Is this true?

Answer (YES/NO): NO